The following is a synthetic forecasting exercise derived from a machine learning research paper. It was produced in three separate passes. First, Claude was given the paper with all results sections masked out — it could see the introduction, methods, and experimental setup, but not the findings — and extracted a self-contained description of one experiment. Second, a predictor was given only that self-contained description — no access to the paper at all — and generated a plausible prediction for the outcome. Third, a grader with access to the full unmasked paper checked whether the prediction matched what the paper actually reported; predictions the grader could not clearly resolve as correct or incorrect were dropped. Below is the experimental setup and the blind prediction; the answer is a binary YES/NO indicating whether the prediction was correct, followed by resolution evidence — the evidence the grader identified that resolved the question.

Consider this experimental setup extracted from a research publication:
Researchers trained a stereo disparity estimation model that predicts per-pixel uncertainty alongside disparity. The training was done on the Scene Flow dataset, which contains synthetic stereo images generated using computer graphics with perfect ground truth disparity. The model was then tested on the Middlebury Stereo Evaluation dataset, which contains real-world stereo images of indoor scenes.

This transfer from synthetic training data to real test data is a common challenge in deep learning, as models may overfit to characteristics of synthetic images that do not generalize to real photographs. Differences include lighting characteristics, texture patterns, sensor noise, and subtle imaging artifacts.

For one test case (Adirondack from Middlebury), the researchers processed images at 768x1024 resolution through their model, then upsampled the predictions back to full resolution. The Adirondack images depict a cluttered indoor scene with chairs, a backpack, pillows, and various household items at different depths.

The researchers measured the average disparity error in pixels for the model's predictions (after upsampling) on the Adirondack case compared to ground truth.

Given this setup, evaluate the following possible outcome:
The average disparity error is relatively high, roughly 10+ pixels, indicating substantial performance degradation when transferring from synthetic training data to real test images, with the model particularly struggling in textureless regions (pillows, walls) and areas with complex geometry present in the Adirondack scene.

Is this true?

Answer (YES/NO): NO